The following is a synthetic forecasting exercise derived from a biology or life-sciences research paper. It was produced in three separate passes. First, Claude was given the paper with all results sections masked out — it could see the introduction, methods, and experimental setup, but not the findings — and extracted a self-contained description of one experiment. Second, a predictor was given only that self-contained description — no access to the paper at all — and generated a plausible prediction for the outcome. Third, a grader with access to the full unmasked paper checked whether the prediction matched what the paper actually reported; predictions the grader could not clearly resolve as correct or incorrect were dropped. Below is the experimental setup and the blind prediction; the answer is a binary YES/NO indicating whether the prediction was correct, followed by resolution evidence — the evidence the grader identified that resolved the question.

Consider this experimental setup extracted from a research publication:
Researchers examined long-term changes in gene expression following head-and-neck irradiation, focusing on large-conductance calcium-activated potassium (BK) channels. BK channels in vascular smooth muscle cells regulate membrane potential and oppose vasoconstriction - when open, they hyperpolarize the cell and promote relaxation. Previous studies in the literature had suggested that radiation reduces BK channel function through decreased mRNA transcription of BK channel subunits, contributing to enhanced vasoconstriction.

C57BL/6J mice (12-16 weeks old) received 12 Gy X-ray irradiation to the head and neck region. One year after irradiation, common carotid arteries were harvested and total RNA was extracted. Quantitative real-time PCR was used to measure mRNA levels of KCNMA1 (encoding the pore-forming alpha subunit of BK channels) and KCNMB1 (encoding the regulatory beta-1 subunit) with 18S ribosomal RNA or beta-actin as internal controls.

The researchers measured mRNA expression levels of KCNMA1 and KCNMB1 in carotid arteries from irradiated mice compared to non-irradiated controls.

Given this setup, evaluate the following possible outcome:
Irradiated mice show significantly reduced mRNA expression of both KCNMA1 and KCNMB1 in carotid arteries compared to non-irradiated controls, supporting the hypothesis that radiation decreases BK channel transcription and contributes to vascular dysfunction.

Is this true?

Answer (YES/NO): NO